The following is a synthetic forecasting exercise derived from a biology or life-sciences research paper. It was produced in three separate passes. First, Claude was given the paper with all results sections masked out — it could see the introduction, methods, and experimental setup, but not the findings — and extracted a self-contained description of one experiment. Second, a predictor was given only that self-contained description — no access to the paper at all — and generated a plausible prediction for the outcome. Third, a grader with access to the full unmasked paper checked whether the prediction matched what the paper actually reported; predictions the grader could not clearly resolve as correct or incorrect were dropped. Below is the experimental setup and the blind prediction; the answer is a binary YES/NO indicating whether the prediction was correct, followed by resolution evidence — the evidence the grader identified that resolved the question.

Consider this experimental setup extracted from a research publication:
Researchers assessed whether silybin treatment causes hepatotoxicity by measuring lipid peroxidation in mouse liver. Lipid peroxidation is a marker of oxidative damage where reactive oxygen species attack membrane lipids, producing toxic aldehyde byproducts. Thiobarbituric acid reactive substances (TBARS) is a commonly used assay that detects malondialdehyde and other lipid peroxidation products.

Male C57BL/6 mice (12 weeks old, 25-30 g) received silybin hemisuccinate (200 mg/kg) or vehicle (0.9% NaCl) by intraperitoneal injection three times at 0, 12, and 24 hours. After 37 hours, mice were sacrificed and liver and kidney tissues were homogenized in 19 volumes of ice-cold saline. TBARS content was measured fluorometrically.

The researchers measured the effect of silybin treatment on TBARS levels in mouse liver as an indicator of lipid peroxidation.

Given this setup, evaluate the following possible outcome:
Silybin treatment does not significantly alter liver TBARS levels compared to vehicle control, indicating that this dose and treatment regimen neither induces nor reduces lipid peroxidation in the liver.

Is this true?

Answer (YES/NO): NO